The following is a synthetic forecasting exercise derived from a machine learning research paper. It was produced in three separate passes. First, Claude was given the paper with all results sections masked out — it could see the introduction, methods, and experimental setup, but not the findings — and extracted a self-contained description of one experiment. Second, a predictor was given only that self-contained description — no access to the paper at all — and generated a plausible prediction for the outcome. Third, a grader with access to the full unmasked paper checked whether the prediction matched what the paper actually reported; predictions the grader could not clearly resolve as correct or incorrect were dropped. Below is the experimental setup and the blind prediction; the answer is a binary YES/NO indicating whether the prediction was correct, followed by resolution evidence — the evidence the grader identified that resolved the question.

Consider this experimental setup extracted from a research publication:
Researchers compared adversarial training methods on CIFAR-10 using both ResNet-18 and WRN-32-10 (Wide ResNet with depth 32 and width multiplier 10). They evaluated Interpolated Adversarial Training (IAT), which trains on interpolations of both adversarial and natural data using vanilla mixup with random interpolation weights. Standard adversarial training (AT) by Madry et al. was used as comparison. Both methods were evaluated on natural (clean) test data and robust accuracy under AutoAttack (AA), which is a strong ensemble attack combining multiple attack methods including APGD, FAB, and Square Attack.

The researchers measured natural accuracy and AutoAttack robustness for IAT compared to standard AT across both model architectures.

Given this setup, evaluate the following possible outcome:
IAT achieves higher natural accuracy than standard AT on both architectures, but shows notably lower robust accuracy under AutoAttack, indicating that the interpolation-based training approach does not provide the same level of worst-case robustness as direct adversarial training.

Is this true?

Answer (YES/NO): YES